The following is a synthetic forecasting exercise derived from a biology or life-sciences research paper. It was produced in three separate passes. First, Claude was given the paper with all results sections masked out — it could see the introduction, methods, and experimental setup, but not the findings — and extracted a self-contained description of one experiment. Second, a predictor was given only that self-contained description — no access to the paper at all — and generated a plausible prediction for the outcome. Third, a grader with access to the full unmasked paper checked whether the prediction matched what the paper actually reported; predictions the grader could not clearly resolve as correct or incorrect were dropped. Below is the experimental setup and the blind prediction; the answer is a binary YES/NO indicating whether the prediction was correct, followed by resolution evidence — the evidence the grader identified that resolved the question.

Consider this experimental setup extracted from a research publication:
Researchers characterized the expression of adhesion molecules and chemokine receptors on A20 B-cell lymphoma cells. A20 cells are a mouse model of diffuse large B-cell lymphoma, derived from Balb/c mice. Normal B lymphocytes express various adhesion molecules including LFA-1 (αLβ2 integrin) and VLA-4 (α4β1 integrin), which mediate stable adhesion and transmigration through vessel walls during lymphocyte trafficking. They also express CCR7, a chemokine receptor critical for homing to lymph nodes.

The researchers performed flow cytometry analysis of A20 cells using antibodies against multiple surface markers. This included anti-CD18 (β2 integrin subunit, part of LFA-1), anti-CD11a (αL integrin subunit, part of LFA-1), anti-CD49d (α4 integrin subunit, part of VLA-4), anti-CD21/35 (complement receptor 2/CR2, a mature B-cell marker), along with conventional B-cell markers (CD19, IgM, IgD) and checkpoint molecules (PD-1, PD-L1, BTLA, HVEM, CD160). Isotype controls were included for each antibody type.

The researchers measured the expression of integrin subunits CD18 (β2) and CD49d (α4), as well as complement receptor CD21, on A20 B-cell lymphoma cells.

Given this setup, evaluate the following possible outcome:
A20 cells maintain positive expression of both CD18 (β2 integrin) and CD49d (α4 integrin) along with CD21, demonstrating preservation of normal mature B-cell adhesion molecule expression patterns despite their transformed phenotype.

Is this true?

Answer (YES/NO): NO